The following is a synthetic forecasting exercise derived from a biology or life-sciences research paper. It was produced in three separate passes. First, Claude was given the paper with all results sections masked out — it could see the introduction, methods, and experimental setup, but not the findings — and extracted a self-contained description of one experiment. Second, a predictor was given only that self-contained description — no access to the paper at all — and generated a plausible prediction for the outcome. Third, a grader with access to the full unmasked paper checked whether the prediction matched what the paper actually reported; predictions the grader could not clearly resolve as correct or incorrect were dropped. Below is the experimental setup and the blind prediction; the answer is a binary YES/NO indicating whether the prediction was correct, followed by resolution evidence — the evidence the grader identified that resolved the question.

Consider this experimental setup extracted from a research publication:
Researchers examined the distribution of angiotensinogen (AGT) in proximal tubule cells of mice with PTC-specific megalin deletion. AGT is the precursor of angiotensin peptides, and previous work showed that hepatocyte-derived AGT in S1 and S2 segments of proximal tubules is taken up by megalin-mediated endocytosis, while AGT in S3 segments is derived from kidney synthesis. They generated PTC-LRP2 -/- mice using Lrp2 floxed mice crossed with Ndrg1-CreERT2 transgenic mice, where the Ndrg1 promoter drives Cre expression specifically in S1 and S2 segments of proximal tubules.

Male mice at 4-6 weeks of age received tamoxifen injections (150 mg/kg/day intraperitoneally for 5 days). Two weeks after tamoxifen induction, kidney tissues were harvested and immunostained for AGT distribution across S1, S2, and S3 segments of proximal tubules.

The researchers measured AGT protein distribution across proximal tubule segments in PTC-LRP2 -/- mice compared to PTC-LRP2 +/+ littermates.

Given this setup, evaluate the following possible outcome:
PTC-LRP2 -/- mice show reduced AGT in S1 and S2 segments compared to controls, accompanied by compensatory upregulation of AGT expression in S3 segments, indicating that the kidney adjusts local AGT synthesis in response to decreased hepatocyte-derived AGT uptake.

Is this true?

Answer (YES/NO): YES